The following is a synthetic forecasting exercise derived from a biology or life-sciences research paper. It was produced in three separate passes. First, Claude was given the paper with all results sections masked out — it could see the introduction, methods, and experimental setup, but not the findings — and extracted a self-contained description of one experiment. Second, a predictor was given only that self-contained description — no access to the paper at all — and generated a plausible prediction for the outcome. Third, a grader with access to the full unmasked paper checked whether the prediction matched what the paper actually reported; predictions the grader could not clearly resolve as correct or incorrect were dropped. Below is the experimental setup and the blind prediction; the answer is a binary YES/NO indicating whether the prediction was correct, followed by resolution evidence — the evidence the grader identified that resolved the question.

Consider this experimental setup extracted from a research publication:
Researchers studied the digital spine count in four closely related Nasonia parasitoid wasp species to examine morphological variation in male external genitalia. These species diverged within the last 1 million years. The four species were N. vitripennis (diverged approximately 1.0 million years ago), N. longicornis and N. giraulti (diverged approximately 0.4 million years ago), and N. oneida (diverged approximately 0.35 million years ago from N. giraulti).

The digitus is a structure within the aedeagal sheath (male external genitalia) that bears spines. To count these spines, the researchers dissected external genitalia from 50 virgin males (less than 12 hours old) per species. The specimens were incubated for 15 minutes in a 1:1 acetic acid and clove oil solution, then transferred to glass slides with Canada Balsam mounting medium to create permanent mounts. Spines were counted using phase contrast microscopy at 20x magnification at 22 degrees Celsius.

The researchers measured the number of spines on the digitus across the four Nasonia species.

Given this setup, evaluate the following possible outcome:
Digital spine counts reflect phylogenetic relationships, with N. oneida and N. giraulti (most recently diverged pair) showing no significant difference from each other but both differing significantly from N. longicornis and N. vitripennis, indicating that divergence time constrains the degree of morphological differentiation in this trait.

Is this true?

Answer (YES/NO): NO